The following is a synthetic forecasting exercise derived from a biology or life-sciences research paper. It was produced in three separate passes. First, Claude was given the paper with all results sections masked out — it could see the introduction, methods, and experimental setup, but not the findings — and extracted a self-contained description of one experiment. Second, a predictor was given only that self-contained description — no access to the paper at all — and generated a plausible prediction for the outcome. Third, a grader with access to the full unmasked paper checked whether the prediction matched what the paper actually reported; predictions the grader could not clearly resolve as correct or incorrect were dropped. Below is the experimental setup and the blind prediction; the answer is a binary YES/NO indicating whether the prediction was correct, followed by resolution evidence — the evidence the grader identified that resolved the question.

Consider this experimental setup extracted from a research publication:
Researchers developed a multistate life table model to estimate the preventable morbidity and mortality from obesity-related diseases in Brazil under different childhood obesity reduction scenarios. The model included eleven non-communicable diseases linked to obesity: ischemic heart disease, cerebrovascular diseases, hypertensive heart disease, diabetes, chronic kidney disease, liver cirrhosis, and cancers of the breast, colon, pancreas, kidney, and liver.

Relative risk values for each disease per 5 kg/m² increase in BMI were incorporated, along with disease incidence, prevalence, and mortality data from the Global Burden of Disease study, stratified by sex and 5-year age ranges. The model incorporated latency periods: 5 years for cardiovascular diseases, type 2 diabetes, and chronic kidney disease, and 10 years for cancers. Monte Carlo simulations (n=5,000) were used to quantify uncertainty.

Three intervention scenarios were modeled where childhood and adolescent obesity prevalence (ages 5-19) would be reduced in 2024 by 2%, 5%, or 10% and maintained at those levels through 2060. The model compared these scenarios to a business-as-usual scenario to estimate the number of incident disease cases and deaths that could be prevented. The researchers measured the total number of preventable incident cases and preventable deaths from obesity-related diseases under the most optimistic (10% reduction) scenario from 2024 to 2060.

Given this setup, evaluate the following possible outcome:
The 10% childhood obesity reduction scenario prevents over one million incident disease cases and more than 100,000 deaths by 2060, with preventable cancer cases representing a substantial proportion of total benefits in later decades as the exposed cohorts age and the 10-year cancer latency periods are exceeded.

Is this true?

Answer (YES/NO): NO